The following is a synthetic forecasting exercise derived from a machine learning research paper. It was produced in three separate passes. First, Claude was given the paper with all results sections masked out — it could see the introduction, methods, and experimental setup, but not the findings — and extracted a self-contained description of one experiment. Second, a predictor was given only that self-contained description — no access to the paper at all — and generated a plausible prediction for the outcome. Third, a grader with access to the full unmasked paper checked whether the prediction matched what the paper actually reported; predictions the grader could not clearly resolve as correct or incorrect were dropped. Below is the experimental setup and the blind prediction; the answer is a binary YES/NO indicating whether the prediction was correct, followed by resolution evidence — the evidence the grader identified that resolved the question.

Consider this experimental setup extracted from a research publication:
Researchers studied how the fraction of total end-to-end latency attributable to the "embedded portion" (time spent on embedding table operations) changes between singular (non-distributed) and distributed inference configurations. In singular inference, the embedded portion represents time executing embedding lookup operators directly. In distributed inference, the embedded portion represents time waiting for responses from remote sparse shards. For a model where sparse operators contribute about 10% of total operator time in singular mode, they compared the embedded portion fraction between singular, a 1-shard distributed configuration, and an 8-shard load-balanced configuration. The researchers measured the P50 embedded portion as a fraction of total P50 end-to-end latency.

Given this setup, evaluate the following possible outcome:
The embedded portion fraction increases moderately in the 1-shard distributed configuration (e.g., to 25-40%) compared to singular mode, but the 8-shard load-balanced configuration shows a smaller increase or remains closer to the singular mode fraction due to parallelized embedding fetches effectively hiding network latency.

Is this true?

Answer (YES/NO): YES